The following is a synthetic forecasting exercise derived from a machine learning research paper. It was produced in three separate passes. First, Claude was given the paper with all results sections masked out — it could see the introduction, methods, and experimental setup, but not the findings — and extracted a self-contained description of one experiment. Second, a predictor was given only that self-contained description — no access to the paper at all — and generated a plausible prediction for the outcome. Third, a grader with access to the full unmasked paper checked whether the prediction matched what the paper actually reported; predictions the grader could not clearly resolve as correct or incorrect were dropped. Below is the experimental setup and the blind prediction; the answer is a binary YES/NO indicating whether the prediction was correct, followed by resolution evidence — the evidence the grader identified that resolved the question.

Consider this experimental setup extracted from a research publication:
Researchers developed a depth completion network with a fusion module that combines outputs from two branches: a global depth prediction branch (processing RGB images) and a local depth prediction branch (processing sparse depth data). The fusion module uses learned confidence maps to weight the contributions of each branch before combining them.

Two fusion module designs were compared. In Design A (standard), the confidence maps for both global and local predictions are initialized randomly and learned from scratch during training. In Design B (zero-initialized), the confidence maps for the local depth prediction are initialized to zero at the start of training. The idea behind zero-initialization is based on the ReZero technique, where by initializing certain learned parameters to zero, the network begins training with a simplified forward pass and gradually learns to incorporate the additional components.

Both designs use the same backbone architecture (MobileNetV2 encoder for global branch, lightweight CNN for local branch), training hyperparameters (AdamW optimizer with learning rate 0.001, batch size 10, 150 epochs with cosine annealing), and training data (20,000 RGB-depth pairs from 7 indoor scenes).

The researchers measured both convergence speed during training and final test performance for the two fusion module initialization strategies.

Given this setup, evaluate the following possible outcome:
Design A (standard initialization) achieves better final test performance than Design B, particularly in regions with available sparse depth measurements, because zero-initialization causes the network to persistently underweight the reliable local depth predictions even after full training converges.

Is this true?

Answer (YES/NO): NO